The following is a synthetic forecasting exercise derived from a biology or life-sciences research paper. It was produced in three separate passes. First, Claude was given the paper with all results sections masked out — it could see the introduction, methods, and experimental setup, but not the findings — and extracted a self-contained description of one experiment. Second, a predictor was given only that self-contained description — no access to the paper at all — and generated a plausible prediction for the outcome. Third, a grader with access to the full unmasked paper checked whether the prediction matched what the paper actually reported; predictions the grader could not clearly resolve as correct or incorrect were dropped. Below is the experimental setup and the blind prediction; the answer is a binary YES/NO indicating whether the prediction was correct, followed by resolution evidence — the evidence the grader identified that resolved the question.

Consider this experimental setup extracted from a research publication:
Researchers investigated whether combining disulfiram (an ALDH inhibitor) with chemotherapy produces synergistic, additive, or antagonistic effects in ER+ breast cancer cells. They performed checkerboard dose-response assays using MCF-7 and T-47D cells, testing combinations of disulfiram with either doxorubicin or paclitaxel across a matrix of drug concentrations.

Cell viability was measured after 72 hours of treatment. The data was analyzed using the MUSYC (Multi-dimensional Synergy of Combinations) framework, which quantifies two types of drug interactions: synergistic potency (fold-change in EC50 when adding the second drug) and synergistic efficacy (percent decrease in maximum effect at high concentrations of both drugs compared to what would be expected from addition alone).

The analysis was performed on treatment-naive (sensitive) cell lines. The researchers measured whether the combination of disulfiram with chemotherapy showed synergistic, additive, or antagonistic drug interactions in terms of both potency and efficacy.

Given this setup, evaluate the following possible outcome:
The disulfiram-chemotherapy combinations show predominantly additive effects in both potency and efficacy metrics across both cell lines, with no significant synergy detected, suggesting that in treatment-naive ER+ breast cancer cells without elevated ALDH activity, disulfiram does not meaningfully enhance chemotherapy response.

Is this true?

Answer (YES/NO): YES